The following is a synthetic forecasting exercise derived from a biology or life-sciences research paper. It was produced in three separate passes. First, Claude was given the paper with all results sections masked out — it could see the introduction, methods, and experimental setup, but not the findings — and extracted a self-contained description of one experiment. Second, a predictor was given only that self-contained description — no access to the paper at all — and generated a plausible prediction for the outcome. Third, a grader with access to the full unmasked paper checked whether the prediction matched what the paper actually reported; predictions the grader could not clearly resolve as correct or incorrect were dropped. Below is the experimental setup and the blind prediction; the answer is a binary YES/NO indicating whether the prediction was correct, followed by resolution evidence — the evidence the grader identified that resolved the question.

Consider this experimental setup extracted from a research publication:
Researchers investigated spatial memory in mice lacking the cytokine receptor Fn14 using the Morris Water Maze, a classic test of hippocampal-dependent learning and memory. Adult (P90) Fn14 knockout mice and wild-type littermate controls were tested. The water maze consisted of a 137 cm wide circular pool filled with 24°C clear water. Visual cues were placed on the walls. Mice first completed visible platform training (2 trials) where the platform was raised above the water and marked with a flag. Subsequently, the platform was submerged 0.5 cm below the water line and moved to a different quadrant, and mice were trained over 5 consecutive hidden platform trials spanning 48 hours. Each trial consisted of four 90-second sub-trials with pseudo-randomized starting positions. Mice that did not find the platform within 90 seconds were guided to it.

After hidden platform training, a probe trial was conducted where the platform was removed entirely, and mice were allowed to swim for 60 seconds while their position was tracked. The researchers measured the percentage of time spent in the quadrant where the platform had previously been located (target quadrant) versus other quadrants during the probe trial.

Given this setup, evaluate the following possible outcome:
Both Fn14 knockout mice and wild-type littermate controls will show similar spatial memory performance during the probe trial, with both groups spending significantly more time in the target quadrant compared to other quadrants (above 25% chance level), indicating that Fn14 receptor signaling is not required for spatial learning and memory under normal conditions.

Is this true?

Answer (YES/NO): NO